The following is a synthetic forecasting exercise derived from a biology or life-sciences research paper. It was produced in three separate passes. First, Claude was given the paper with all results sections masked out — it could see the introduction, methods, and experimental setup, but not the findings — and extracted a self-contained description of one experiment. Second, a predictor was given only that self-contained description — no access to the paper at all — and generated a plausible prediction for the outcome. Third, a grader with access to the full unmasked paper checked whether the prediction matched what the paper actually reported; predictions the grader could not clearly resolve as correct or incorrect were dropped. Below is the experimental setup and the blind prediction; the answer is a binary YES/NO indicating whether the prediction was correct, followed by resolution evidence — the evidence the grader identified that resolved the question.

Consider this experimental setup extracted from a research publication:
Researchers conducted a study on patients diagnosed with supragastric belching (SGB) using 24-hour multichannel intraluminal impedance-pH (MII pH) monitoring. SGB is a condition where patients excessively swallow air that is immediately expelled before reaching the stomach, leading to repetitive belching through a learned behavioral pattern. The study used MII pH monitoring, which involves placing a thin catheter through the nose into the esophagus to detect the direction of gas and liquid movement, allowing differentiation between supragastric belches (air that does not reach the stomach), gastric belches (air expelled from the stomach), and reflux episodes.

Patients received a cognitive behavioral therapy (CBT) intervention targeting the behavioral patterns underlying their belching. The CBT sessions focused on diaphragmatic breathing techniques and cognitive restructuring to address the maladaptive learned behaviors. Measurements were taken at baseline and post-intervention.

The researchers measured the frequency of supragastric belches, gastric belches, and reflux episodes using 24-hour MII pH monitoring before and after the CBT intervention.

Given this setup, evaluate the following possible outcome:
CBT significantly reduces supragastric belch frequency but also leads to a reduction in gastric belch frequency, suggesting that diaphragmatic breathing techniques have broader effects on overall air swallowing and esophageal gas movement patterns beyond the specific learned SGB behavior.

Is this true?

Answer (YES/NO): NO